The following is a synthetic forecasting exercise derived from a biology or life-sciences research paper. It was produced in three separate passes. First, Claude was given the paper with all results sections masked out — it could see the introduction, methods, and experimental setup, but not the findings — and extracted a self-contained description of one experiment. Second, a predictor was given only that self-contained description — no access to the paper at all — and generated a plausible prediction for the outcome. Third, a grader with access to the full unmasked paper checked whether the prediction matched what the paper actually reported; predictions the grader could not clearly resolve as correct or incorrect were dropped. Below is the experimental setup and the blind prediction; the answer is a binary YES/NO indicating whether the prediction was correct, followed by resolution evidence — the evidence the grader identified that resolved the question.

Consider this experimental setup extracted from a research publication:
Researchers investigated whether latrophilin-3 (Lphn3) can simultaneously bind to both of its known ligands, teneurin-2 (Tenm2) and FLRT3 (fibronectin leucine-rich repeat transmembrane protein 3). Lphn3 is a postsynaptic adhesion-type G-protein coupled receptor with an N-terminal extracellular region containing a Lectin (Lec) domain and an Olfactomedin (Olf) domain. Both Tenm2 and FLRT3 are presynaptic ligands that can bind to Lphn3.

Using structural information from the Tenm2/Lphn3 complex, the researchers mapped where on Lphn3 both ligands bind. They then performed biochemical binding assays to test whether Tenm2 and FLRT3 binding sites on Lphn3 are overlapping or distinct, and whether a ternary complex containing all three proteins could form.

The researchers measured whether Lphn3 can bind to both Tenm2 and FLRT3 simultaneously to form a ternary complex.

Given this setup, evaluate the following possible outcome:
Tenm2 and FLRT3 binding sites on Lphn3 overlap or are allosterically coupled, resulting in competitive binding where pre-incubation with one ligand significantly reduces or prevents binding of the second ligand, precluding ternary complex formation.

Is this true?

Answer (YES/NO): NO